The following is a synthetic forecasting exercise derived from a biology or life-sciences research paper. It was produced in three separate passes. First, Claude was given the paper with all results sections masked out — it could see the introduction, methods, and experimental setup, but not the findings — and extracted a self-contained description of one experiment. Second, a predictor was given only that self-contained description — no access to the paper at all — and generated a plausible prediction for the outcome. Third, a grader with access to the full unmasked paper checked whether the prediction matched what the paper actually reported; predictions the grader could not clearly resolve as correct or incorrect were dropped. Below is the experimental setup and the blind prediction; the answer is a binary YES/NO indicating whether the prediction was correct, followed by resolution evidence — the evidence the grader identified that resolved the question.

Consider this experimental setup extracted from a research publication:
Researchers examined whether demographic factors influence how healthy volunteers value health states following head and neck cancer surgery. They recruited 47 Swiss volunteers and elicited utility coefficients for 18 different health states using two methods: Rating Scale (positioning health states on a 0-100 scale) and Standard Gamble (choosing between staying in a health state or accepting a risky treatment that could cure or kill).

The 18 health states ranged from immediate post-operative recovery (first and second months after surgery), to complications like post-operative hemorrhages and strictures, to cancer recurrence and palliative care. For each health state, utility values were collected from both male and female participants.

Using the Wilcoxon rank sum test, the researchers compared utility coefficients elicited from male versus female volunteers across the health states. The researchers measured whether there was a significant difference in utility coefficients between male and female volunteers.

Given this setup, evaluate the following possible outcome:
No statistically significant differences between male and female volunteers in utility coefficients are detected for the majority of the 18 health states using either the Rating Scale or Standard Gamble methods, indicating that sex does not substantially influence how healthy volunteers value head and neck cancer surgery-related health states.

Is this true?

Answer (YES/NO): YES